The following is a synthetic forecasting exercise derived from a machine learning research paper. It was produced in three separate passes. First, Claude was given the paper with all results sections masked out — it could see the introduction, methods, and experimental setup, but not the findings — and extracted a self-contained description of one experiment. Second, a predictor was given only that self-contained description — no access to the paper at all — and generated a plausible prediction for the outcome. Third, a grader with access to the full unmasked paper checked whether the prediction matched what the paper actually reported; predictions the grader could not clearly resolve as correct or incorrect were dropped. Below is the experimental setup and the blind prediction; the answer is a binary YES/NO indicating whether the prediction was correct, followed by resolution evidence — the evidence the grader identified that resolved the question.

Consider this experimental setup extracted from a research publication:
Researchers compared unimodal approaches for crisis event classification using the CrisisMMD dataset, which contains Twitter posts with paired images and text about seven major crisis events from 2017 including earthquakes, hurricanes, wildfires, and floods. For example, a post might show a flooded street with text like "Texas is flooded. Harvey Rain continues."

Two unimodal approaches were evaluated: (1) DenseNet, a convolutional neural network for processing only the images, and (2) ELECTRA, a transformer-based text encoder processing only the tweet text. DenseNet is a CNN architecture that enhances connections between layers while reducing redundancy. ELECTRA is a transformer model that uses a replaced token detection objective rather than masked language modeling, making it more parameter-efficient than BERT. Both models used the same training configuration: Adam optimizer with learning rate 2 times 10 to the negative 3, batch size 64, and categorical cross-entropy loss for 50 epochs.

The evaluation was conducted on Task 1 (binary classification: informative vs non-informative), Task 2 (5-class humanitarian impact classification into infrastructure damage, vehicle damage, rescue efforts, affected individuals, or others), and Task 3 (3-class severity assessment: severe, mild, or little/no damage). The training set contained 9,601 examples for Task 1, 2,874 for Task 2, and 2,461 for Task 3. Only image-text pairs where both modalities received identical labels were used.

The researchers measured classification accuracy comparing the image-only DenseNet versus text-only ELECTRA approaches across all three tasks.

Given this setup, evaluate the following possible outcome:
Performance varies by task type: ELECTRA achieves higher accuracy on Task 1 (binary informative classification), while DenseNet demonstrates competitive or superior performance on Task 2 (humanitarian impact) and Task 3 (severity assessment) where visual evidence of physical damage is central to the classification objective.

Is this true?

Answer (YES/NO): NO